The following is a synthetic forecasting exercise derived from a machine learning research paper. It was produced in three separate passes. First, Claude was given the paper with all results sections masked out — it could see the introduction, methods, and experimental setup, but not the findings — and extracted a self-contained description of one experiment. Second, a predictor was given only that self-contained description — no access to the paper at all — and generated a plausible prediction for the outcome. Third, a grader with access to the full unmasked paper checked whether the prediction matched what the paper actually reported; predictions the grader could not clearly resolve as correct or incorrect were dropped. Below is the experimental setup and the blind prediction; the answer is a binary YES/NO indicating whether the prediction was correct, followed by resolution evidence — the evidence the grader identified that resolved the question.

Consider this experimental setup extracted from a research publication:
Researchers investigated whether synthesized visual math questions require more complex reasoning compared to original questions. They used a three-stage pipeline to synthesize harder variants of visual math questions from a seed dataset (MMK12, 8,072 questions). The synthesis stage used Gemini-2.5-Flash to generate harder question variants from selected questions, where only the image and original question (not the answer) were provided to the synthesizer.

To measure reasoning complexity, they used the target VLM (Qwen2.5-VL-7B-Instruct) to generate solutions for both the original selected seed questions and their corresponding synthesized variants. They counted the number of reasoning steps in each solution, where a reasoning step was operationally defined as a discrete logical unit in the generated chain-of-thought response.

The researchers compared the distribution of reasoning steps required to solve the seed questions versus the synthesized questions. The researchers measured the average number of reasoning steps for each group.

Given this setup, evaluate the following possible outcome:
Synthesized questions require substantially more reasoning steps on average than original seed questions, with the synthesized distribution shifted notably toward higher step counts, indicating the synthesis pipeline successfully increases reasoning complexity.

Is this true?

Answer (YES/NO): YES